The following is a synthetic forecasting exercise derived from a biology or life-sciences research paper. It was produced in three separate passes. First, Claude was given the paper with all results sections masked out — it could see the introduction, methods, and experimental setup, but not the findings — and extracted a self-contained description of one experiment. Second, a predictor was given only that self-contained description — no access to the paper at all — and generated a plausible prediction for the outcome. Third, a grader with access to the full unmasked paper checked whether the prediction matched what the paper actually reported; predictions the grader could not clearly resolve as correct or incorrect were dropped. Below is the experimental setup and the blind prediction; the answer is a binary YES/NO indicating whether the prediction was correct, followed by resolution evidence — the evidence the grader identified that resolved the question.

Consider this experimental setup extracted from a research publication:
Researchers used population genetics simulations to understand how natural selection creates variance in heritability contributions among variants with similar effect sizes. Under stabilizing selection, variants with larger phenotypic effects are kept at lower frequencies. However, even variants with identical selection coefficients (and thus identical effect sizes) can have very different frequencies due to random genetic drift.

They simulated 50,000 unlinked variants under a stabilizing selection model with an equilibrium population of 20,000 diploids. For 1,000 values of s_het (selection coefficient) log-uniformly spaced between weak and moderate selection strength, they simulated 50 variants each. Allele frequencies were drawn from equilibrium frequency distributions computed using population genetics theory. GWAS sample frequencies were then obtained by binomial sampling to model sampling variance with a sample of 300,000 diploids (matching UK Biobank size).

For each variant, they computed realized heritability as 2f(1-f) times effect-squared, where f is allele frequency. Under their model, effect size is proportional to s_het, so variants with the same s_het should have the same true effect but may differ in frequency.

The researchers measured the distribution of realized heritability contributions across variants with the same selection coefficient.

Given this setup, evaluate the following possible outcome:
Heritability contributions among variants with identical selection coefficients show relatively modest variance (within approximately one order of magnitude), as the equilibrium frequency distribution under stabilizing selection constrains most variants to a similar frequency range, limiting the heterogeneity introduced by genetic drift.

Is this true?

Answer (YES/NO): NO